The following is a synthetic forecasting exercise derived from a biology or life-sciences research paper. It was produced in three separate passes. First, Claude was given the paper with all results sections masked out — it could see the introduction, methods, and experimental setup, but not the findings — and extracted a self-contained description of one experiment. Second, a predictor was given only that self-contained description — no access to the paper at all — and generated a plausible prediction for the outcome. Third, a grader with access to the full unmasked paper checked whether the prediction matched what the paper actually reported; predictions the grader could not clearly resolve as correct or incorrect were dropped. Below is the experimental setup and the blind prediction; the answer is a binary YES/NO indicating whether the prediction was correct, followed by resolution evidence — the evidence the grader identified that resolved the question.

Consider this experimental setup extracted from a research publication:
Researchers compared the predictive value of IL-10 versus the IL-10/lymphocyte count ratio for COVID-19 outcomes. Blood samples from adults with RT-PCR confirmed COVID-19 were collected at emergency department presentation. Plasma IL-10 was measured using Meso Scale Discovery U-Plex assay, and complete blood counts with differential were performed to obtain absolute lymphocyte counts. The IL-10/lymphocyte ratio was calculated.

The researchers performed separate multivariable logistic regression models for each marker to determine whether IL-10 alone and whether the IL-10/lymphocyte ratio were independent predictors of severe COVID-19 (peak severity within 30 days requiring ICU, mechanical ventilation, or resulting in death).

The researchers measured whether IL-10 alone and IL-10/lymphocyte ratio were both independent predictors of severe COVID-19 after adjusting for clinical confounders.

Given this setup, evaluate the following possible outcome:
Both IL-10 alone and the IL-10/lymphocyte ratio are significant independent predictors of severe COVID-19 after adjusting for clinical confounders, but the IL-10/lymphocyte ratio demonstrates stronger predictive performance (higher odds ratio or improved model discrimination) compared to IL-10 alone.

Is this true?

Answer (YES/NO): NO